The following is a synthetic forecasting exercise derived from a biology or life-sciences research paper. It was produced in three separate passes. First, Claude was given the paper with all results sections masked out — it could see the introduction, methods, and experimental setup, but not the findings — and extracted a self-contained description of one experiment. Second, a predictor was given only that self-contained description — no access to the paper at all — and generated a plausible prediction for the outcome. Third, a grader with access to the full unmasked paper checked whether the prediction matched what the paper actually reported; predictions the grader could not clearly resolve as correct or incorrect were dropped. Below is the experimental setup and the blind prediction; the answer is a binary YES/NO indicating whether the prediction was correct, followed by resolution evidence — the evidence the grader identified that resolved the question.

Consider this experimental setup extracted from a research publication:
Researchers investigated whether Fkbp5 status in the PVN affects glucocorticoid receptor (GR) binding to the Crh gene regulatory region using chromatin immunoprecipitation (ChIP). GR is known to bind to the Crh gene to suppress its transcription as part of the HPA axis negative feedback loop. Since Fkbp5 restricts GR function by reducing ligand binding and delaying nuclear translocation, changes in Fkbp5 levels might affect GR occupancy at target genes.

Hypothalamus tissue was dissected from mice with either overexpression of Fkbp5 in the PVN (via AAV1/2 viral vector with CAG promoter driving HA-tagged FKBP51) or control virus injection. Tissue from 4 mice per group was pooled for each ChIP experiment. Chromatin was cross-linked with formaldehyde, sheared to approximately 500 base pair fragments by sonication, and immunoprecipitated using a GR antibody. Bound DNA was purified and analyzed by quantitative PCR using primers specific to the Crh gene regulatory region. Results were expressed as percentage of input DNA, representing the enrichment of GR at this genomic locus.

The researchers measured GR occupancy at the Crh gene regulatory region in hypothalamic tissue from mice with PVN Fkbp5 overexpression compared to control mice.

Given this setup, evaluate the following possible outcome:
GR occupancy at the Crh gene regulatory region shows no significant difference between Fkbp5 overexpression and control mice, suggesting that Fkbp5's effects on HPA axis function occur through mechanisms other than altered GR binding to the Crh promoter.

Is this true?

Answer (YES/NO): YES